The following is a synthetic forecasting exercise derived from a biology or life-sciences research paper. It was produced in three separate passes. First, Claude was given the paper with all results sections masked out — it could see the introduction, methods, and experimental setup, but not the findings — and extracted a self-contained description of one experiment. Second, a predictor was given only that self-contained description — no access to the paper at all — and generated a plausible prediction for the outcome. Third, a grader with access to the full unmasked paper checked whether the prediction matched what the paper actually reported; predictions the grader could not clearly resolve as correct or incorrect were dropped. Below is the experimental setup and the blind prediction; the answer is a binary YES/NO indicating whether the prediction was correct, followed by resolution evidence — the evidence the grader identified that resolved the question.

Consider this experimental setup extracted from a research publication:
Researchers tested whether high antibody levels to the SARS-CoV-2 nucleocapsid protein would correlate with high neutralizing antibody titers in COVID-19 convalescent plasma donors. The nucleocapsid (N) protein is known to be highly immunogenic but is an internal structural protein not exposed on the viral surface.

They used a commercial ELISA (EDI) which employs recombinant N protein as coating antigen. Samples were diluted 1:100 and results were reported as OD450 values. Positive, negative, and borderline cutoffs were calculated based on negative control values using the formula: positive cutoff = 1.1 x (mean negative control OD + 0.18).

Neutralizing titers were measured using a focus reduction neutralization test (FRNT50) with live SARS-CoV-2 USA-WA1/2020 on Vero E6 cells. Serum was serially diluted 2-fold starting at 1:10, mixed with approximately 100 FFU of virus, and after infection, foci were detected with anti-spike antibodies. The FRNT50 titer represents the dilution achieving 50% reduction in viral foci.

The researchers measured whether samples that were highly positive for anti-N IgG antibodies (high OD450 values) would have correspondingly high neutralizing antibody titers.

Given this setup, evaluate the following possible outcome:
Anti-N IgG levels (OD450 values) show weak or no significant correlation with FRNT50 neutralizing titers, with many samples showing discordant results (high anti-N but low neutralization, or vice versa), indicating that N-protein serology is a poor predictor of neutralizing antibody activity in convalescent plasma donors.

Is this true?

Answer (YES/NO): NO